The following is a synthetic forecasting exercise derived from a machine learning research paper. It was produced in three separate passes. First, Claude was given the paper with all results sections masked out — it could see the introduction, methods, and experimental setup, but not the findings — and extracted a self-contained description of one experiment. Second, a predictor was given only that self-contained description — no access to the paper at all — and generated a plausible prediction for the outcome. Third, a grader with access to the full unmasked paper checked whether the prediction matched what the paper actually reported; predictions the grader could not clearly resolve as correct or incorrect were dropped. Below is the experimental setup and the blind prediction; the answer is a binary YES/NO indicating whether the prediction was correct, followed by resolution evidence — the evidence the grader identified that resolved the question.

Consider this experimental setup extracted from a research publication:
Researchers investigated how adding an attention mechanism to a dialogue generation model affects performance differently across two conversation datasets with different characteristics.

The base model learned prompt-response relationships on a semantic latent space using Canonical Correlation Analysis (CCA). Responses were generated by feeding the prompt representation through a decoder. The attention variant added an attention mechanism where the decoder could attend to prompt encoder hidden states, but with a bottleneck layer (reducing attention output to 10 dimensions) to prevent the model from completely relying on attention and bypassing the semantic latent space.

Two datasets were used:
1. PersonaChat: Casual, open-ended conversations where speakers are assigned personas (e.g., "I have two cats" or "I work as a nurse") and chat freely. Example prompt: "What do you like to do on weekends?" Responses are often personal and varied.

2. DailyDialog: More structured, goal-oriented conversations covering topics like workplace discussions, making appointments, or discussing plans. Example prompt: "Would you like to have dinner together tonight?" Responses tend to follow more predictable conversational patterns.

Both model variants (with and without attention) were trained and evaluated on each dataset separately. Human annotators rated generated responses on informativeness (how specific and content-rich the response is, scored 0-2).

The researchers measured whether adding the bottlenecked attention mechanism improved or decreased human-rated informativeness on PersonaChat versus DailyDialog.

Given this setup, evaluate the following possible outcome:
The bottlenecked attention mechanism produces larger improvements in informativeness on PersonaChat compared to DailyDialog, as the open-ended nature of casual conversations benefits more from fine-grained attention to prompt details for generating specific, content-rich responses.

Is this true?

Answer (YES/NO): NO